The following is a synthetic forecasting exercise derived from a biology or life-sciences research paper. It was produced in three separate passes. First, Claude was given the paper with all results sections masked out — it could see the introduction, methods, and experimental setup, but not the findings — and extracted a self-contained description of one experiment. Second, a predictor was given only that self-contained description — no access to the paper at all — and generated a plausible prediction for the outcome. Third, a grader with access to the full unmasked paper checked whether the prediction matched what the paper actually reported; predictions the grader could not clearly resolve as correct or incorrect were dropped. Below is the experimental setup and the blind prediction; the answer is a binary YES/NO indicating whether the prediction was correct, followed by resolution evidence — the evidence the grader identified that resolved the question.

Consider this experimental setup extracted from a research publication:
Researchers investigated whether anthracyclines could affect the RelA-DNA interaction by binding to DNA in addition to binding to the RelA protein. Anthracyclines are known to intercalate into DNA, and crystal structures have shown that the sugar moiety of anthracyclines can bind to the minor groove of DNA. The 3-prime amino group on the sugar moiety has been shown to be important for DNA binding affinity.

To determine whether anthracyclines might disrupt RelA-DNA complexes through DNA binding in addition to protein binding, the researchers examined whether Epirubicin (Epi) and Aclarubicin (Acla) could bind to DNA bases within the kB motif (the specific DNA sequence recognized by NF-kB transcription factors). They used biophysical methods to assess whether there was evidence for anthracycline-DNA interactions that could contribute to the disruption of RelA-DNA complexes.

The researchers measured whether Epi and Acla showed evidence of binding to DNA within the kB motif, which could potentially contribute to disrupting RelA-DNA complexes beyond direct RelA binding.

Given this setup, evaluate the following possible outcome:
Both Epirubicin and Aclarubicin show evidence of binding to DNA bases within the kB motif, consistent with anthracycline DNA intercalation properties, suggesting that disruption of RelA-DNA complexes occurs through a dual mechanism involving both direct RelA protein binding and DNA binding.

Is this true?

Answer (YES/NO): YES